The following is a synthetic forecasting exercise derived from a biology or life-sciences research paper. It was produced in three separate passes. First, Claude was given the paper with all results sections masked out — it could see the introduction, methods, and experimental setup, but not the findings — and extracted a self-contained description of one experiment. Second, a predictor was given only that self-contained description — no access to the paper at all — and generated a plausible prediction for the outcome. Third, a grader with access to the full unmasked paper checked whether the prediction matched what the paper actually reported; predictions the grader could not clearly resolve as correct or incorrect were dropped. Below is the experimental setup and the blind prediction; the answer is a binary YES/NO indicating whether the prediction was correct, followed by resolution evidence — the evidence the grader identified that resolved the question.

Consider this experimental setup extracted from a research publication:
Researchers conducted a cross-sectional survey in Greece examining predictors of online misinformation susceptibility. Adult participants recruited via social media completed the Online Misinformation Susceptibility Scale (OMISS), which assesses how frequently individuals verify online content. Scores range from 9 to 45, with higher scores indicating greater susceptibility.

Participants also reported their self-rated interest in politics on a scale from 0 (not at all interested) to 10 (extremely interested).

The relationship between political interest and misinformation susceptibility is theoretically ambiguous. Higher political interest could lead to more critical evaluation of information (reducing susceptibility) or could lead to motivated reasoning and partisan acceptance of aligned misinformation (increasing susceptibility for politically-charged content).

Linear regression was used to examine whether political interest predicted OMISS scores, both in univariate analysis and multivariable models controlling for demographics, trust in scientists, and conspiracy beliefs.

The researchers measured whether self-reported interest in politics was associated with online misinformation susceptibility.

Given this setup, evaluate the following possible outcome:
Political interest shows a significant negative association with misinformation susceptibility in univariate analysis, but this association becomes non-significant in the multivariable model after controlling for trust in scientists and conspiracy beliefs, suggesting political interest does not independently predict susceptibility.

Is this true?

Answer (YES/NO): NO